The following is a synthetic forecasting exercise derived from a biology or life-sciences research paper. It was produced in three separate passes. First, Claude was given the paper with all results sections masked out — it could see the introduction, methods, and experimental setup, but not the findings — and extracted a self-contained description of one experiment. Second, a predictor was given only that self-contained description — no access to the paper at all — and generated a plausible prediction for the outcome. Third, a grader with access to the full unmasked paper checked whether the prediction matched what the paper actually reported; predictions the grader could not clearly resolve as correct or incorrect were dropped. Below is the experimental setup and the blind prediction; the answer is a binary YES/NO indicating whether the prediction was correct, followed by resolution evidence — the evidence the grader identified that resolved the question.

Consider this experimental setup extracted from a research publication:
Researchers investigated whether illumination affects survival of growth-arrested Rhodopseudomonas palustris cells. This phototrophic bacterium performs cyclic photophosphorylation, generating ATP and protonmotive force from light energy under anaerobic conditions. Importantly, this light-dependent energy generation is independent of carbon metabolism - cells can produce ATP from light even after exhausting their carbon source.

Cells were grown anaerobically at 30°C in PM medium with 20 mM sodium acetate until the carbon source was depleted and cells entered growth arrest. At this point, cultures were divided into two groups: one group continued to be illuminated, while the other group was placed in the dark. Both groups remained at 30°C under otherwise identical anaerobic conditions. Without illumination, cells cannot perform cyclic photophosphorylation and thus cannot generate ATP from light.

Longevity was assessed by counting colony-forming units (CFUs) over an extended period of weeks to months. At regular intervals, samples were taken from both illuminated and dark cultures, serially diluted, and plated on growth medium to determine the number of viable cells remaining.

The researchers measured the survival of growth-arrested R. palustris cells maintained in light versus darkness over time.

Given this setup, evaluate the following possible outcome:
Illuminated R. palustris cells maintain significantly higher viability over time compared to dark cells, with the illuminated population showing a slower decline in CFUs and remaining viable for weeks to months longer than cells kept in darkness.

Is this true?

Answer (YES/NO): YES